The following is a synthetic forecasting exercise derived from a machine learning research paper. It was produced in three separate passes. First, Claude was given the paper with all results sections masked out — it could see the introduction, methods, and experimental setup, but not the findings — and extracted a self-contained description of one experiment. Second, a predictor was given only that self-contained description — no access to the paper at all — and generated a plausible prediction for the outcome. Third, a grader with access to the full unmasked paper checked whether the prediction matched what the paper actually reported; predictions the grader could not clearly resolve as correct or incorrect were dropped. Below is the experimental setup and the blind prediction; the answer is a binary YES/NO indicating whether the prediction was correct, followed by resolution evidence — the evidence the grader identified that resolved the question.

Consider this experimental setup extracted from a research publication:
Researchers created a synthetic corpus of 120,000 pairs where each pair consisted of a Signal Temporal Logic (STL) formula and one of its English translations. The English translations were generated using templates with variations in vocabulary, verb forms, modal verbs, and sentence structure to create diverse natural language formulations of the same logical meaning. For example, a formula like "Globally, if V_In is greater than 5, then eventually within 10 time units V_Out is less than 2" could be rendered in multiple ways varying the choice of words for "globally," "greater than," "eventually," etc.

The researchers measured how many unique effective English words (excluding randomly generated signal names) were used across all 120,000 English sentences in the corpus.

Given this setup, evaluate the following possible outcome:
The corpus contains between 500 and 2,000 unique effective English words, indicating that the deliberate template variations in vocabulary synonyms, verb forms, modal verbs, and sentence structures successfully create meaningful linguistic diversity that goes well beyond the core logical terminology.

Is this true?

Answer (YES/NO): NO